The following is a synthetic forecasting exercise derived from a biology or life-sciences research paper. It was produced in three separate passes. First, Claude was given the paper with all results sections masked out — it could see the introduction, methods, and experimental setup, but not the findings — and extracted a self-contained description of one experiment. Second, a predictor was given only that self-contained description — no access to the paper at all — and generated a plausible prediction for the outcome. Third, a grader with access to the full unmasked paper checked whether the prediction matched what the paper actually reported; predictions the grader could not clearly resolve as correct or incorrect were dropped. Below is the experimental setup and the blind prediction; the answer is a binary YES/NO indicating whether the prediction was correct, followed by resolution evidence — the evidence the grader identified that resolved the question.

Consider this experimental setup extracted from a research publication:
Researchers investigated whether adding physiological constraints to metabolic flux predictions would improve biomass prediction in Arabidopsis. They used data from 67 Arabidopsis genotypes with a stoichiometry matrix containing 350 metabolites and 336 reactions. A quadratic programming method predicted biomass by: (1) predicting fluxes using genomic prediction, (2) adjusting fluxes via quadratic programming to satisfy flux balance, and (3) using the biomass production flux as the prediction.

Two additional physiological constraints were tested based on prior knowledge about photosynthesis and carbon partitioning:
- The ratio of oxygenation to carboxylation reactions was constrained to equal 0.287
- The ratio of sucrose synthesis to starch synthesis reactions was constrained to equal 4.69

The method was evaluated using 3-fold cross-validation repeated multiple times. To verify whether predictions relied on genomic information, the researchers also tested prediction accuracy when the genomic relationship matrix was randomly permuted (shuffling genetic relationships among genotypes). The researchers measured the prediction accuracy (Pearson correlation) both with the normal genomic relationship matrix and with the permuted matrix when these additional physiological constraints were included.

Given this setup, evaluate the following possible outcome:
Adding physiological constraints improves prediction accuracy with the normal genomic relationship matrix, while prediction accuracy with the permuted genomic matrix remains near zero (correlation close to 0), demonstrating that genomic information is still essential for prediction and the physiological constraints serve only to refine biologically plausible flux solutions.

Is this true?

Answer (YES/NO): NO